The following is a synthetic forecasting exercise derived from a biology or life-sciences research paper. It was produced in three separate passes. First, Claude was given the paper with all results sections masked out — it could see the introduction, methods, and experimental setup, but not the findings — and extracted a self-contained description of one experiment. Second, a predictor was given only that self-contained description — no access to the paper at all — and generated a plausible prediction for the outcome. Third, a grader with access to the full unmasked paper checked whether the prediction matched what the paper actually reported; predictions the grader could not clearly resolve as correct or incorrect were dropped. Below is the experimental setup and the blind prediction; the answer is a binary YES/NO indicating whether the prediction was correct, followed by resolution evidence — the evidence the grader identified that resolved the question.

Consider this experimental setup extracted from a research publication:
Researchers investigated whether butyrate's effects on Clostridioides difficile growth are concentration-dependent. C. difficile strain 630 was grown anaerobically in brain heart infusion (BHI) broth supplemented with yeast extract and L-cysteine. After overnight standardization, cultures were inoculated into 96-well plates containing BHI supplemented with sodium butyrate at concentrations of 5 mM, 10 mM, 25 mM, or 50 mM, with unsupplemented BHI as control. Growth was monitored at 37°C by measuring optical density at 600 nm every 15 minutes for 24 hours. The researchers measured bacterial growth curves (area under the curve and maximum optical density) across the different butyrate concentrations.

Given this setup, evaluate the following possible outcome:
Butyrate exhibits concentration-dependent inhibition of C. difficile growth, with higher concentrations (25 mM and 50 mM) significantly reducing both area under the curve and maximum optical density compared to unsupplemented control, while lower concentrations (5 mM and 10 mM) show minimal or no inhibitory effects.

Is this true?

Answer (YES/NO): NO